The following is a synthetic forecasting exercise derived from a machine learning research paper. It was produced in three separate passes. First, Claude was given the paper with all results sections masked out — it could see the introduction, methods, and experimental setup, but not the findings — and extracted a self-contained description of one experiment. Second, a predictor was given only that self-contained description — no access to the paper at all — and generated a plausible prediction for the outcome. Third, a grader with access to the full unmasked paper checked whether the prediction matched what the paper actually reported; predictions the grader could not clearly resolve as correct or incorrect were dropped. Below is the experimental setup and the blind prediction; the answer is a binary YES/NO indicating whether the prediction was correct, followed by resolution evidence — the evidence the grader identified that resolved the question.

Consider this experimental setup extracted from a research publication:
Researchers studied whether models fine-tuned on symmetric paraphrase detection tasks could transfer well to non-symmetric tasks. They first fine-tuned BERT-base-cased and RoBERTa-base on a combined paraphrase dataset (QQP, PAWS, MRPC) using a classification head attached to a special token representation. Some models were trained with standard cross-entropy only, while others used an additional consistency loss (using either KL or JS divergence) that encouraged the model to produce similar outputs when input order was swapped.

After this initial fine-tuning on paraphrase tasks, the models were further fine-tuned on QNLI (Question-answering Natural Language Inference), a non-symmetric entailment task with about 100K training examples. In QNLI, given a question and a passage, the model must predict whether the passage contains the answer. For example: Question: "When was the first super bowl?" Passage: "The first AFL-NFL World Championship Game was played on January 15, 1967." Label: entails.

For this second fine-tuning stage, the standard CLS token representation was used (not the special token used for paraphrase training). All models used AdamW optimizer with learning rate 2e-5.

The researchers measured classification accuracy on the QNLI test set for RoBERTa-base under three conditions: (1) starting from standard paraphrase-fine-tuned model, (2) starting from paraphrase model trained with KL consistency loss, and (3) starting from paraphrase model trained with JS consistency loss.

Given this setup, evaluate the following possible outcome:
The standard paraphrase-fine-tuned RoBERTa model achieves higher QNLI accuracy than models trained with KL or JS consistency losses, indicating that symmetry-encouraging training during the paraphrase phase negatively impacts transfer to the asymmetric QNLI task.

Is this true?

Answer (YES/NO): YES